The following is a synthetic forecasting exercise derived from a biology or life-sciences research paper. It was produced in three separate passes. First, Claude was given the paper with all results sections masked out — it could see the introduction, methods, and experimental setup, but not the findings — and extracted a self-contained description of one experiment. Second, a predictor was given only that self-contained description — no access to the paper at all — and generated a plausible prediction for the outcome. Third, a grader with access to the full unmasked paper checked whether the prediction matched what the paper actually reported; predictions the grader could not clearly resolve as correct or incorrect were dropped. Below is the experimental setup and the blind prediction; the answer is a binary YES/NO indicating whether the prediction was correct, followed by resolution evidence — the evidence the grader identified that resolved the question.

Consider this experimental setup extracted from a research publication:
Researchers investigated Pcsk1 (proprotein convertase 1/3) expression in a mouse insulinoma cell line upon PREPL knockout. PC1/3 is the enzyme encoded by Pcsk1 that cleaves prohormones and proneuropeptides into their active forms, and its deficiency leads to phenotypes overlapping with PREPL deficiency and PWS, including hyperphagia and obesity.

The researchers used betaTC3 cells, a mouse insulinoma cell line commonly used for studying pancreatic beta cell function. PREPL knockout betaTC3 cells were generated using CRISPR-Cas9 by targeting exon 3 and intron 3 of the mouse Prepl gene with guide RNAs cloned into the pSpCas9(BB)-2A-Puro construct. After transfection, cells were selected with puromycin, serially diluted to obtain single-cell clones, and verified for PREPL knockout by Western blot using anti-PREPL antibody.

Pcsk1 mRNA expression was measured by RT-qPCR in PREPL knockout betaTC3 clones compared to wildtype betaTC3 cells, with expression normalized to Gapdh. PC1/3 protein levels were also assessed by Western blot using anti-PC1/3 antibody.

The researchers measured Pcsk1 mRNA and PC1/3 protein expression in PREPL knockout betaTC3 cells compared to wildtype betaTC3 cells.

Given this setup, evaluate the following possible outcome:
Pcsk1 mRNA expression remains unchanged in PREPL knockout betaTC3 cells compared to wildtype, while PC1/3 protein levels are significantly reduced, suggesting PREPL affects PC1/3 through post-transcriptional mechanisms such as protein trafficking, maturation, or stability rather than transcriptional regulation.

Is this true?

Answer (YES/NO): NO